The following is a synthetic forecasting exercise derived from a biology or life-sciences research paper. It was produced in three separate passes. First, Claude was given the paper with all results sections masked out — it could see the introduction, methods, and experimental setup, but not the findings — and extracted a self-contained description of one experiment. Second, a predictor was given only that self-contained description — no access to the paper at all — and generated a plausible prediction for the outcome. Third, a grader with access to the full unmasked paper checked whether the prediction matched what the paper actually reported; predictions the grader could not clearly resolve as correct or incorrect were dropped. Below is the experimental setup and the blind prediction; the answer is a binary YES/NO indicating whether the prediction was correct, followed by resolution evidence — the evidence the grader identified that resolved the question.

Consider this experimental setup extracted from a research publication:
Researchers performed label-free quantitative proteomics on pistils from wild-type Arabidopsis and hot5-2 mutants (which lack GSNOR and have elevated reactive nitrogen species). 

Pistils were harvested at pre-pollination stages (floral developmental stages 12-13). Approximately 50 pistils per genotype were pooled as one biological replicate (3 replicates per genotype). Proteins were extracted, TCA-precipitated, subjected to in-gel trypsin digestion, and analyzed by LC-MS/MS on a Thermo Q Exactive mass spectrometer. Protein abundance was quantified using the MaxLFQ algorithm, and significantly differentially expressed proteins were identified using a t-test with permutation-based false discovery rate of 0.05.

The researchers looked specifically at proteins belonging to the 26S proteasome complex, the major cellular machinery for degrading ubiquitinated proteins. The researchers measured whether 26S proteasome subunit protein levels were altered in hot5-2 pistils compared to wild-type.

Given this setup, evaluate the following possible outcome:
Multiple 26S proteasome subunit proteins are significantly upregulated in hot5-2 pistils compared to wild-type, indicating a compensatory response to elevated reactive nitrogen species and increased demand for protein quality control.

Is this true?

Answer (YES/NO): YES